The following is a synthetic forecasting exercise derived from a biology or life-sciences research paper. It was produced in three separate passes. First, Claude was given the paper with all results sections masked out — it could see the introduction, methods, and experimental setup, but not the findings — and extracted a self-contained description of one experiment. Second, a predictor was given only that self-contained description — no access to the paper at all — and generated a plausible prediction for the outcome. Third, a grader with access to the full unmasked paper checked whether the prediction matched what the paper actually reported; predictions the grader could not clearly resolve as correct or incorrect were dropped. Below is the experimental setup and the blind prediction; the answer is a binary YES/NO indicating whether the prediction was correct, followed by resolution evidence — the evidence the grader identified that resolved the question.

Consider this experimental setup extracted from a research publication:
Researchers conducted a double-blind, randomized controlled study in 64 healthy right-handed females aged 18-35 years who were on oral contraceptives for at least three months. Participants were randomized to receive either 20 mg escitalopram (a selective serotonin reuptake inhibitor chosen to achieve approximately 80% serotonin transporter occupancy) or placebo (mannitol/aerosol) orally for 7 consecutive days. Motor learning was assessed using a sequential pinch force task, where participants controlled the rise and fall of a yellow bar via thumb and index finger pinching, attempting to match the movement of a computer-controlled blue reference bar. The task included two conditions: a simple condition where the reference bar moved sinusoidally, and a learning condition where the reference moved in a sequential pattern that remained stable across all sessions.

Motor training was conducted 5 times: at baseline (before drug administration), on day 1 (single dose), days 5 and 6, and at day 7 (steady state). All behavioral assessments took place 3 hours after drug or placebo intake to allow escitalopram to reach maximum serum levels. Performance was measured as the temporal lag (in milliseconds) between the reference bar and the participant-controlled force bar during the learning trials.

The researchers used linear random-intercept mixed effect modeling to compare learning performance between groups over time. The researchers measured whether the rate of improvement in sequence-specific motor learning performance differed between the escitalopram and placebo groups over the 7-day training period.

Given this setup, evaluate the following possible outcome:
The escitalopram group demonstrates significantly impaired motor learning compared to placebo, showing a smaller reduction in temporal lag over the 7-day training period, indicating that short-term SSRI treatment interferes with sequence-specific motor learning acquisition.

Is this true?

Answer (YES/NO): NO